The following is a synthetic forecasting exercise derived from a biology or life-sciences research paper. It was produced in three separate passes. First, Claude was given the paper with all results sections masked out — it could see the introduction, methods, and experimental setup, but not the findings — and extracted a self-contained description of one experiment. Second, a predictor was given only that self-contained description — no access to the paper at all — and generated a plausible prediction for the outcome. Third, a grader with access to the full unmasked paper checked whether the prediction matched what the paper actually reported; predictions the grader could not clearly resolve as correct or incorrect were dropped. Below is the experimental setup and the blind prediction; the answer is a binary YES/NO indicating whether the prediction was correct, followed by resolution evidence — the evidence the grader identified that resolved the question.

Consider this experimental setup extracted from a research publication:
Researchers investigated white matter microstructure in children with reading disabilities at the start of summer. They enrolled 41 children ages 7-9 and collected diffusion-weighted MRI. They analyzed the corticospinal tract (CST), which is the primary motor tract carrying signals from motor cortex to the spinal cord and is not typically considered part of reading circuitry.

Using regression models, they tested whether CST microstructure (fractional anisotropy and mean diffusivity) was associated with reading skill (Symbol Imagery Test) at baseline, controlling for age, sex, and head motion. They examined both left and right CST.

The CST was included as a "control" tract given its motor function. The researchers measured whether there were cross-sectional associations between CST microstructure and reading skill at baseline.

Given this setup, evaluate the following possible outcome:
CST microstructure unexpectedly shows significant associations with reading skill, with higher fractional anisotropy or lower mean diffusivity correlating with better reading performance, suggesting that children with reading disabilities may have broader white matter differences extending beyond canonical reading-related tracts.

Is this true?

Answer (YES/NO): NO